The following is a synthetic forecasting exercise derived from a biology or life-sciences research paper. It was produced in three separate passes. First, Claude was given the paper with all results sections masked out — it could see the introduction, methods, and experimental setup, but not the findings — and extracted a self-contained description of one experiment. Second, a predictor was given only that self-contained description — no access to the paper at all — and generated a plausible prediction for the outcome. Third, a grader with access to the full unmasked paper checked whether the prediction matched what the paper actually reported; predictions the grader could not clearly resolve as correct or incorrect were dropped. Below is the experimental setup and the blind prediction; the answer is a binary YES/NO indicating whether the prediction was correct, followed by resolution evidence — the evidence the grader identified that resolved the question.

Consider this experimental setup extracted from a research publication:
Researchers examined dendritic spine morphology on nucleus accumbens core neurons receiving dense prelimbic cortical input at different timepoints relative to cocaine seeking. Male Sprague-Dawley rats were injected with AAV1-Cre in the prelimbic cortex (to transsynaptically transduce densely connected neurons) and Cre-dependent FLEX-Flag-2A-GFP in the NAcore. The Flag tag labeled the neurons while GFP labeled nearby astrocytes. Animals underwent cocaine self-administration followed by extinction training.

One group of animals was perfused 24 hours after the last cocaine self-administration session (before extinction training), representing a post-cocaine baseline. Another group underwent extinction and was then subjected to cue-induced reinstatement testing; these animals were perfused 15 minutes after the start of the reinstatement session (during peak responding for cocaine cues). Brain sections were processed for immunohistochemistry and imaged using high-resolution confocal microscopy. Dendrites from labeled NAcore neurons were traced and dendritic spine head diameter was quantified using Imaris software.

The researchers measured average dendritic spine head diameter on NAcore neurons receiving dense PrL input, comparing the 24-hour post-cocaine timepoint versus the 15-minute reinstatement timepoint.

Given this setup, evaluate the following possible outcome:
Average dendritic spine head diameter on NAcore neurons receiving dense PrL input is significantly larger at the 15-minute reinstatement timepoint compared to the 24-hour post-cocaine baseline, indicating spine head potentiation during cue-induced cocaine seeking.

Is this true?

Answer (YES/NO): YES